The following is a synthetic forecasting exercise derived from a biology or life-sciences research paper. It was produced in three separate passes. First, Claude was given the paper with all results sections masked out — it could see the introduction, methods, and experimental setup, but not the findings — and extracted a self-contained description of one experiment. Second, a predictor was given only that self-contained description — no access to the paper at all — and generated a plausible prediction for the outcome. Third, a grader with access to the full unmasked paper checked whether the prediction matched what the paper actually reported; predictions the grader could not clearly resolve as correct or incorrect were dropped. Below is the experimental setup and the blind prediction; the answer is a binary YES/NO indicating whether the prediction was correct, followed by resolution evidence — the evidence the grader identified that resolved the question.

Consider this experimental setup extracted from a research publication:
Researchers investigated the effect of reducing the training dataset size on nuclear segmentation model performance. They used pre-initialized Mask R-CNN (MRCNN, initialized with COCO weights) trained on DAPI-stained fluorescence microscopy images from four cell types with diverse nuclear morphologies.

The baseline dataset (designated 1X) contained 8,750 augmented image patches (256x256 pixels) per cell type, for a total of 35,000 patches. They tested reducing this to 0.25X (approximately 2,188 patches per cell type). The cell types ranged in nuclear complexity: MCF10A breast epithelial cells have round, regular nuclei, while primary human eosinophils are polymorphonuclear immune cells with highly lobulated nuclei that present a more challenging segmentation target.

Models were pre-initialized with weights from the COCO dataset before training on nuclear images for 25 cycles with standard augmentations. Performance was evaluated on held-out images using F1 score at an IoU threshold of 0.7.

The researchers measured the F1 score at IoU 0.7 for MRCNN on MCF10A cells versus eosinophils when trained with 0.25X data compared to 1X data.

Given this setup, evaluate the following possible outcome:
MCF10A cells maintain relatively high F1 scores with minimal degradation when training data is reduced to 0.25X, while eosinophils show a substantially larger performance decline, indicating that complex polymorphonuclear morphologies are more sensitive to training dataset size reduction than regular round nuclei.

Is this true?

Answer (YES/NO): YES